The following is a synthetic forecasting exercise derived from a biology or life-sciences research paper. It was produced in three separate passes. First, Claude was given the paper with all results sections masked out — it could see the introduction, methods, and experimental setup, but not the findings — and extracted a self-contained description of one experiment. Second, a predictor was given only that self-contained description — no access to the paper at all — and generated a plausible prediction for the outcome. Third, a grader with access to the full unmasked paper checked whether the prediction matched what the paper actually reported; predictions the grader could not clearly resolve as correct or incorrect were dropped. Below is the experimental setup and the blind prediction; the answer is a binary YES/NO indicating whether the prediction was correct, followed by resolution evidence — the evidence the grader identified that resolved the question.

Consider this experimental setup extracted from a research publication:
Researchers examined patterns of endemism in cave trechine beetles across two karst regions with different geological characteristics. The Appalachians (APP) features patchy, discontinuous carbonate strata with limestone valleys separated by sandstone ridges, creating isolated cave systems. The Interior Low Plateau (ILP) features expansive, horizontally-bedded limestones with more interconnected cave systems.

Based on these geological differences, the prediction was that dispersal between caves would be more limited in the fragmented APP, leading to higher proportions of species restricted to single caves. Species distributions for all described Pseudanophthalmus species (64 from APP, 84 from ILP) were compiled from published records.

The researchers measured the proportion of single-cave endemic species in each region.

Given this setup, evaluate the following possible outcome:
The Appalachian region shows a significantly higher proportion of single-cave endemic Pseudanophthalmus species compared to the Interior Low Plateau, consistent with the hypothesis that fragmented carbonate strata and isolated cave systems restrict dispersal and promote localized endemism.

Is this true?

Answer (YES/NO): YES